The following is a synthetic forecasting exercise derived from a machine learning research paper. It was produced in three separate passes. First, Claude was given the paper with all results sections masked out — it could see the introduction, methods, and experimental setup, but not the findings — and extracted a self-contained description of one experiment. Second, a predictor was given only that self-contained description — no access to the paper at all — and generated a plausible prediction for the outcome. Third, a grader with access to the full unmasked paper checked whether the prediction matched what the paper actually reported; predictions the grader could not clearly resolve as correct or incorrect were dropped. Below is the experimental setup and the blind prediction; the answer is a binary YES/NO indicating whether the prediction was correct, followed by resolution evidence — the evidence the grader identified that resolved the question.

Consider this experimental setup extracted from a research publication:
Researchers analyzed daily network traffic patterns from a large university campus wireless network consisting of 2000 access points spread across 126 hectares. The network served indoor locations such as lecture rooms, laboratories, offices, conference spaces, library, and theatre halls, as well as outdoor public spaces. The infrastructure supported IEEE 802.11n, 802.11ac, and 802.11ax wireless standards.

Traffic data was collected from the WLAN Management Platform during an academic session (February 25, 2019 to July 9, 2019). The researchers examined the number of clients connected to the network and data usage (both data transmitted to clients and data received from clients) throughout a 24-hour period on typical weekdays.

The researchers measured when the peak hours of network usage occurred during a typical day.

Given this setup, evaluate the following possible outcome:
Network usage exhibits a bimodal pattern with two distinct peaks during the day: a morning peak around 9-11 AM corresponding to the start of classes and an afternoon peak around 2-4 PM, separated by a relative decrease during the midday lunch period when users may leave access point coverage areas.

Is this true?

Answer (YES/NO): NO